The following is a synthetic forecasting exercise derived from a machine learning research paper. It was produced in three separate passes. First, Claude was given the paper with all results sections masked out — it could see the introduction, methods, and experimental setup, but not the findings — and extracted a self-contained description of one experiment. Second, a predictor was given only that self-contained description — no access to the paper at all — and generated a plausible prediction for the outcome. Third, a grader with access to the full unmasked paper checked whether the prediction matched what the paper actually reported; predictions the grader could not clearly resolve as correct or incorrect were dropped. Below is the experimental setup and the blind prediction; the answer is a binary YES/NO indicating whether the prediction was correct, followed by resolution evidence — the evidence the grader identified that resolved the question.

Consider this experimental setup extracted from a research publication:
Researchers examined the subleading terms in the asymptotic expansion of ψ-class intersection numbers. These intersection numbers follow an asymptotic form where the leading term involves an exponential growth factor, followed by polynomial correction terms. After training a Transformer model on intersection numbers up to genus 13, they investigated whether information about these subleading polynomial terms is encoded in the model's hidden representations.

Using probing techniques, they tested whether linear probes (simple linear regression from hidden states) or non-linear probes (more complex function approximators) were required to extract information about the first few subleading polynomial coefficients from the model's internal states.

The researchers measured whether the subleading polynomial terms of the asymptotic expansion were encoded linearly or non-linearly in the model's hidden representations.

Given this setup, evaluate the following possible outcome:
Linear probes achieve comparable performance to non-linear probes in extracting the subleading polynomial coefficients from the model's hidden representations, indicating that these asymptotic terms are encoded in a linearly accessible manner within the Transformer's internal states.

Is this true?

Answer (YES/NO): NO